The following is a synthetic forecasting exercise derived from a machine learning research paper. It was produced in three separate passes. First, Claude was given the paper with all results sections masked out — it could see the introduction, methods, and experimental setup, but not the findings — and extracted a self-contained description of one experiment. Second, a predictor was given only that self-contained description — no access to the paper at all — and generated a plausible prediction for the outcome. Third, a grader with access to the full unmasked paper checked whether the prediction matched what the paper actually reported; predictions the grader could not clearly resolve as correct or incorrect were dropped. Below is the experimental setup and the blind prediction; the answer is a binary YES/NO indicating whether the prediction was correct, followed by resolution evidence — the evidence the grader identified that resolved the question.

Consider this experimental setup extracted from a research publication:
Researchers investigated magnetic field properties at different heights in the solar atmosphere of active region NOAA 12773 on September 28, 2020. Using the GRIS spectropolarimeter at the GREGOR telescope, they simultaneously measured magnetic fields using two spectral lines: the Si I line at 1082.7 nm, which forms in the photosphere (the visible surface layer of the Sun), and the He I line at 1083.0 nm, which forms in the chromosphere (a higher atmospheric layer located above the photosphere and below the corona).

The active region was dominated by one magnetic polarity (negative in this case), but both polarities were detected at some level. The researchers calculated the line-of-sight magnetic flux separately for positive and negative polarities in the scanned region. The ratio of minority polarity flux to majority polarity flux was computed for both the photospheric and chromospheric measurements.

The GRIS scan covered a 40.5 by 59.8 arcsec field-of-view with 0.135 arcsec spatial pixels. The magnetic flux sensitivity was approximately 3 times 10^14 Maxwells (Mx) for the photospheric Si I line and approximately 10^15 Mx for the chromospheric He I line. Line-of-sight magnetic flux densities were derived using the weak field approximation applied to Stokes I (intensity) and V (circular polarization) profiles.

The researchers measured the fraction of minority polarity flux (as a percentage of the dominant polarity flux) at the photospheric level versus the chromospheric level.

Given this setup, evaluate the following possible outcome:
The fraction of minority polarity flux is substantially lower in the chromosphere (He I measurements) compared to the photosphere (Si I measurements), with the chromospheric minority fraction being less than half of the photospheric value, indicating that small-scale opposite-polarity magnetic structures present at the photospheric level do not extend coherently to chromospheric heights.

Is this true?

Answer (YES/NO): YES